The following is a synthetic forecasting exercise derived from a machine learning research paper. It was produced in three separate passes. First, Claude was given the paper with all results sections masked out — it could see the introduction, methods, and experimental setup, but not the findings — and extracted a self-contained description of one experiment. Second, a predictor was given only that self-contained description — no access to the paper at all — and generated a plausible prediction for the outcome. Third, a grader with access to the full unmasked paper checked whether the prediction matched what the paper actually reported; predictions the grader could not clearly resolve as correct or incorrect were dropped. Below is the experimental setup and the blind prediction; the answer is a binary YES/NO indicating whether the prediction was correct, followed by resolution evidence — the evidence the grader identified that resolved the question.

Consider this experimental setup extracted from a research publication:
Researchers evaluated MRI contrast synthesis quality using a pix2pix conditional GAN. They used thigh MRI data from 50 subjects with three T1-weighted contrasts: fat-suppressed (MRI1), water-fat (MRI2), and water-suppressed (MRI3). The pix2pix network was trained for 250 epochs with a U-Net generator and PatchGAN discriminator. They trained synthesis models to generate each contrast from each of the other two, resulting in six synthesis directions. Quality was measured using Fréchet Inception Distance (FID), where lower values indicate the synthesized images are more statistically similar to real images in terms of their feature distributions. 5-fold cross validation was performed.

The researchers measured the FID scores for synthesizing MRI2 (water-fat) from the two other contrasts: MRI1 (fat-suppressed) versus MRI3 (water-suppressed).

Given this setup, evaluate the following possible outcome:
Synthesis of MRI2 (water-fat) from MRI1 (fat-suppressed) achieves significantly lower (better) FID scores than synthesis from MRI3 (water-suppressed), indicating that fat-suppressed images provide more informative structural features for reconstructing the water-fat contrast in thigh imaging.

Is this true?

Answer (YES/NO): NO